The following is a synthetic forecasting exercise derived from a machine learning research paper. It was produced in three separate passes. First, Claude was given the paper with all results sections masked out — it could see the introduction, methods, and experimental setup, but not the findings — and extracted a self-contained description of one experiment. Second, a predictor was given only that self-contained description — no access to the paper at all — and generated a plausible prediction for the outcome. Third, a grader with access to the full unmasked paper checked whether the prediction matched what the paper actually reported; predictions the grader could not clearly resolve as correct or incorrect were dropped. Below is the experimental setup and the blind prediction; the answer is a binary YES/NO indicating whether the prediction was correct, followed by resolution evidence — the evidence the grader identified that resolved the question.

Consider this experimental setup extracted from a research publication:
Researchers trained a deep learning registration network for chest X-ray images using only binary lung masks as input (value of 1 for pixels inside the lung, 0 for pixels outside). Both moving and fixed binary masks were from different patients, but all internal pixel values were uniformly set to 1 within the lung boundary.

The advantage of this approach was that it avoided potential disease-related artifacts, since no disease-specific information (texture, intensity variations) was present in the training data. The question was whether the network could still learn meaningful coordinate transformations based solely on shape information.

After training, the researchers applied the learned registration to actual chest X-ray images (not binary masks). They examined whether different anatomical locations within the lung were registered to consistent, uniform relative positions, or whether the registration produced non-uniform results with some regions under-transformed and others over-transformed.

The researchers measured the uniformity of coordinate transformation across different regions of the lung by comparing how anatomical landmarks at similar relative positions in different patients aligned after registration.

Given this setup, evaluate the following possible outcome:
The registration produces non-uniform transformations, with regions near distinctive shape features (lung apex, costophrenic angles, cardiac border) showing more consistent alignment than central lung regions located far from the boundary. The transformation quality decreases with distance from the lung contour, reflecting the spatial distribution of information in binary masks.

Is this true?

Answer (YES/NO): NO